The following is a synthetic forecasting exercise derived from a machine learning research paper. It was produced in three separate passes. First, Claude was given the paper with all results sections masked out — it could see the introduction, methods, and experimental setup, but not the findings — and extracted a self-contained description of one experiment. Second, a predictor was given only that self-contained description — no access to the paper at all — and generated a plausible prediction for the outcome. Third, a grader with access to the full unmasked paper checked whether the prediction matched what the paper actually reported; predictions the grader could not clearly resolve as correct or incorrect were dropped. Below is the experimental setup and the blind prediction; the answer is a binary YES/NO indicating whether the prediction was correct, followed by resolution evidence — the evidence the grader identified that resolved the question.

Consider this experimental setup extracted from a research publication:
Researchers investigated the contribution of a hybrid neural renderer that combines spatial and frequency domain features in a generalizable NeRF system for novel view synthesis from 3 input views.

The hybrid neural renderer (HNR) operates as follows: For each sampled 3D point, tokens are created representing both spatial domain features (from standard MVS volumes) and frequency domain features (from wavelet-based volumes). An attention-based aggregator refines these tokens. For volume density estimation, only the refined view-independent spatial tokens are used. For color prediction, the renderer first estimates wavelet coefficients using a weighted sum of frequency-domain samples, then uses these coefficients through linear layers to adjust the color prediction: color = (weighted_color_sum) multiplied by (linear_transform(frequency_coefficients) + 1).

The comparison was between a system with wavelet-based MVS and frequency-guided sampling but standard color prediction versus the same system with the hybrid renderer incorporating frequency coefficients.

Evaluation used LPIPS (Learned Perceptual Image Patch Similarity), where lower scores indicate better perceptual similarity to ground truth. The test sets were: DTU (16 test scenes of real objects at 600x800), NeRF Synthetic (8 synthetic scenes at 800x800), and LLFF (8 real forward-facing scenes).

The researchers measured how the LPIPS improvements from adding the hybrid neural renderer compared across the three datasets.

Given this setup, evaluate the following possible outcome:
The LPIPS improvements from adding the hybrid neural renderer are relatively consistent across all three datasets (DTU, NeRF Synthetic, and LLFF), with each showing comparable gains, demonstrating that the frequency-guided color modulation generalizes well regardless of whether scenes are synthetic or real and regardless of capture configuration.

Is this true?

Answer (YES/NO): NO